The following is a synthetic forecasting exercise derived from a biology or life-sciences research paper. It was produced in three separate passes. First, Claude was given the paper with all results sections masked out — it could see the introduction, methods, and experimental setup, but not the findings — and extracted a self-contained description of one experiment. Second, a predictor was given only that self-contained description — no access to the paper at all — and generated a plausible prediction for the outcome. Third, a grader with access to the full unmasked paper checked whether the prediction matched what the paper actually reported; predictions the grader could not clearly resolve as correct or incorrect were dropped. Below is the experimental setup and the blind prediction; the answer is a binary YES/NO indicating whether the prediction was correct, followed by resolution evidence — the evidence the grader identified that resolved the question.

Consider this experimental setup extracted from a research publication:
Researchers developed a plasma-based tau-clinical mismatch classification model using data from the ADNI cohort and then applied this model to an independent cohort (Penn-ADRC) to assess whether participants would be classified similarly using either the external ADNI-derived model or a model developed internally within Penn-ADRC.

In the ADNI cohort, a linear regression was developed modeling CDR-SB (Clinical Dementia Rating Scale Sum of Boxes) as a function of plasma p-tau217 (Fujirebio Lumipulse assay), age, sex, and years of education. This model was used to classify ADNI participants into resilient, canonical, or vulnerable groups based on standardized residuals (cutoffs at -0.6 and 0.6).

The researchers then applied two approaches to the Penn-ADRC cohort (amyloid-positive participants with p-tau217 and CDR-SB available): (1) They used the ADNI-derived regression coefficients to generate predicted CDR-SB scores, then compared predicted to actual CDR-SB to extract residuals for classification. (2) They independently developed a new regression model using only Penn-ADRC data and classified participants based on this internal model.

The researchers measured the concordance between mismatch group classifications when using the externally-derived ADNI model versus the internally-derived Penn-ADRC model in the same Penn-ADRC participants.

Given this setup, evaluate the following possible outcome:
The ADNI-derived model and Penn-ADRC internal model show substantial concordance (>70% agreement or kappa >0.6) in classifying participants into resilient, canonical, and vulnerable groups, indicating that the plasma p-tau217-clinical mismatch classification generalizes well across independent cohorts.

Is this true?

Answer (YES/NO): YES